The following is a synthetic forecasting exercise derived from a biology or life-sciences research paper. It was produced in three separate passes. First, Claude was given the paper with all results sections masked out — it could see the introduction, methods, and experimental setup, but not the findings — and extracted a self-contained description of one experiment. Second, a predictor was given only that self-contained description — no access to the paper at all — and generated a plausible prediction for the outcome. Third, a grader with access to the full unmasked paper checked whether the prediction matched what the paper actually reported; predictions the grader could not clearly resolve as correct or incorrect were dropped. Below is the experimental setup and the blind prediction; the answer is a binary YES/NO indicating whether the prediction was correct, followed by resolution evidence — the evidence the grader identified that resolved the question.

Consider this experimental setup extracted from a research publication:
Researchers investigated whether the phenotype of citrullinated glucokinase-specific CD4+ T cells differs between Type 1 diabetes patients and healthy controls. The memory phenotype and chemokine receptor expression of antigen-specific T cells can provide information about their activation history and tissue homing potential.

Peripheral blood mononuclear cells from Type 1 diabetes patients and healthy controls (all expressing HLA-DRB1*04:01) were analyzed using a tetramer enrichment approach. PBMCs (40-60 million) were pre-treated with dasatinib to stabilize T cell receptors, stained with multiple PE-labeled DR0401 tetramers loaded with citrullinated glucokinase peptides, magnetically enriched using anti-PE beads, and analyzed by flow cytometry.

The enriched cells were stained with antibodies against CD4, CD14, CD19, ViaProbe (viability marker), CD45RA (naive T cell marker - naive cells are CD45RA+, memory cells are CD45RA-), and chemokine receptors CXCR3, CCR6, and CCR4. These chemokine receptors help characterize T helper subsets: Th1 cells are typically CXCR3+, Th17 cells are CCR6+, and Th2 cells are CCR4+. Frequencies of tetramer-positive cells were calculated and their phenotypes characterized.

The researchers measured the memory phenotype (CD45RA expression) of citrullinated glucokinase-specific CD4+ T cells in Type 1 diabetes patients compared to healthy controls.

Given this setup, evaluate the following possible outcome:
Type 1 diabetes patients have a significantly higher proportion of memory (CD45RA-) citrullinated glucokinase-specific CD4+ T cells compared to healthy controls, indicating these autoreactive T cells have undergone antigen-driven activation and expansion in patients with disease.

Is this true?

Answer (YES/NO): NO